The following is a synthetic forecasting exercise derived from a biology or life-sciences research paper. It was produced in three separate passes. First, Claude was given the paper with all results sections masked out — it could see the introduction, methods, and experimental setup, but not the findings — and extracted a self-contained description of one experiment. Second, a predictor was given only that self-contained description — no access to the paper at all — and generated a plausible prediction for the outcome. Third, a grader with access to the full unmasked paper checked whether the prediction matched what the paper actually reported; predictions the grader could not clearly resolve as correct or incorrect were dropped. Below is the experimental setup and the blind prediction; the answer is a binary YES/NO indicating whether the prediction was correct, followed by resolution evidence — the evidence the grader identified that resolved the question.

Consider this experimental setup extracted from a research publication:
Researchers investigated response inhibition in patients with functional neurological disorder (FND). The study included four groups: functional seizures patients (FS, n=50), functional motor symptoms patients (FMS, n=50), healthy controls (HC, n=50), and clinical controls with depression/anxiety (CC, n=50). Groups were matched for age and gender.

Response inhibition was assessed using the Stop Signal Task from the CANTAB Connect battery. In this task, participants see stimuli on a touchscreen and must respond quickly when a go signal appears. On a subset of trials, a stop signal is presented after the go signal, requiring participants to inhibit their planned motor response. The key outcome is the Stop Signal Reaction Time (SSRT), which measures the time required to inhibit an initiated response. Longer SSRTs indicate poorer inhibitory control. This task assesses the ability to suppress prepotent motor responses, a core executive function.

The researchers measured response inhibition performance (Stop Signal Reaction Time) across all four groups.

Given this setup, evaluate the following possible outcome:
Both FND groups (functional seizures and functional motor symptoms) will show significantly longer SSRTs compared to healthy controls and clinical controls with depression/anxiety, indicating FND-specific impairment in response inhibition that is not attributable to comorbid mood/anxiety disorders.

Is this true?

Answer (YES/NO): NO